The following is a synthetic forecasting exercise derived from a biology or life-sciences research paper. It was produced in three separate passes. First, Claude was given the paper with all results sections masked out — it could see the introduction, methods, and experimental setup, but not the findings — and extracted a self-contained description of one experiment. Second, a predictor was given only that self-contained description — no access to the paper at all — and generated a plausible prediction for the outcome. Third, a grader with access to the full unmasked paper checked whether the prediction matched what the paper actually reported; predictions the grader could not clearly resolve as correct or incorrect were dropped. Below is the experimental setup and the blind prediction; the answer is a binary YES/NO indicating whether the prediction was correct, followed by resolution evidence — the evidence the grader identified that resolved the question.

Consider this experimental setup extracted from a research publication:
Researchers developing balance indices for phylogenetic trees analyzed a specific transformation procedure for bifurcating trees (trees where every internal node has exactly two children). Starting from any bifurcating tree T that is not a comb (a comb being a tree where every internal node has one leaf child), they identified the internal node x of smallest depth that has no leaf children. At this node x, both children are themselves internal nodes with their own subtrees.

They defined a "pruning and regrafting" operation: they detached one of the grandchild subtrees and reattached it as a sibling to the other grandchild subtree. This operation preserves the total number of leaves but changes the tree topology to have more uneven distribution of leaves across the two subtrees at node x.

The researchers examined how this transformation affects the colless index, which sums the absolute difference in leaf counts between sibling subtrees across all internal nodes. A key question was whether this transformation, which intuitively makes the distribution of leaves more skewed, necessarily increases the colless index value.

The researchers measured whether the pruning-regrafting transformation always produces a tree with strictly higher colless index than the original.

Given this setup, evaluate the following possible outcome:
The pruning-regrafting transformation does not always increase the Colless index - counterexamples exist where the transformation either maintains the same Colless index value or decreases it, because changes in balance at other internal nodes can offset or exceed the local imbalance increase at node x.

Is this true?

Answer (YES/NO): NO